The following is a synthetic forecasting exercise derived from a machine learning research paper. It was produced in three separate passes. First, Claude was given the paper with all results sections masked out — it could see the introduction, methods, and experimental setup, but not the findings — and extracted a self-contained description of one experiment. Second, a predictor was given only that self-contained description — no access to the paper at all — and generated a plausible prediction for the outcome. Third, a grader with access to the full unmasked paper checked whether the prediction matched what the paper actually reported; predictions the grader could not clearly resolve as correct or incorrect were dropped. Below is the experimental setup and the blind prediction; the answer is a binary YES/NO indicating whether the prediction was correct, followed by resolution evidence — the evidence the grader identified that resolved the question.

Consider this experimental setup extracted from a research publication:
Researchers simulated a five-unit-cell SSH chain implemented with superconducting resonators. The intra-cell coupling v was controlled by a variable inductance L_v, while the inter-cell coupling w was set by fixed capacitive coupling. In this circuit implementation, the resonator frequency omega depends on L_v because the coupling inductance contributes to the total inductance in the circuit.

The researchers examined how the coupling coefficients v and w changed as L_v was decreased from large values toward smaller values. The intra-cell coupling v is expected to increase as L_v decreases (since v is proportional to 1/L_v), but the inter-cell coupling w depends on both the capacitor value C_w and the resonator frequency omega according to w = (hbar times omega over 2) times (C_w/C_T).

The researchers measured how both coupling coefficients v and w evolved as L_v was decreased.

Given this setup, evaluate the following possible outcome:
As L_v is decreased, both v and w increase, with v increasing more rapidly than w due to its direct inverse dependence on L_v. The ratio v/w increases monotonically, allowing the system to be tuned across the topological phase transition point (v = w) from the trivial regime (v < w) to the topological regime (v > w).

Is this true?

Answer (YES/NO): NO